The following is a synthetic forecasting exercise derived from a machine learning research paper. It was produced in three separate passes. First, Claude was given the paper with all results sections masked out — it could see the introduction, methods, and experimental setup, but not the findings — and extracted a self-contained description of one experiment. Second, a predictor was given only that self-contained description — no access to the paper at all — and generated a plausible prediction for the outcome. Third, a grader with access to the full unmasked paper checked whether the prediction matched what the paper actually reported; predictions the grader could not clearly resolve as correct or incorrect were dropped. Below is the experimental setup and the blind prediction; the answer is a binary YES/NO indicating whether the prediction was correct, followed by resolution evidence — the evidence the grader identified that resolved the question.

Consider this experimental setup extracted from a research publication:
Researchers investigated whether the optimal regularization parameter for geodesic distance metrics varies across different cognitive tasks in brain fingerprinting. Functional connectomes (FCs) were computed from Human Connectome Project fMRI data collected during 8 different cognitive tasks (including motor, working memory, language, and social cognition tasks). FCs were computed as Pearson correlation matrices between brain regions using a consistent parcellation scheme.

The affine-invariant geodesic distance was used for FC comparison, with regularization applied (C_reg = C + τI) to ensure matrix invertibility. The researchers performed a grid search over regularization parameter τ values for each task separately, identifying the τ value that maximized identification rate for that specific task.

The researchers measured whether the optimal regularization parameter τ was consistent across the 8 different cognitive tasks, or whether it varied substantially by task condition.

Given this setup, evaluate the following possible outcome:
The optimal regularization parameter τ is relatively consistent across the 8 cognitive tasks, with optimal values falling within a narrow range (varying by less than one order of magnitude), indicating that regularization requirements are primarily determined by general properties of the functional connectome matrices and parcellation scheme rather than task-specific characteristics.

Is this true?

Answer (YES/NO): NO